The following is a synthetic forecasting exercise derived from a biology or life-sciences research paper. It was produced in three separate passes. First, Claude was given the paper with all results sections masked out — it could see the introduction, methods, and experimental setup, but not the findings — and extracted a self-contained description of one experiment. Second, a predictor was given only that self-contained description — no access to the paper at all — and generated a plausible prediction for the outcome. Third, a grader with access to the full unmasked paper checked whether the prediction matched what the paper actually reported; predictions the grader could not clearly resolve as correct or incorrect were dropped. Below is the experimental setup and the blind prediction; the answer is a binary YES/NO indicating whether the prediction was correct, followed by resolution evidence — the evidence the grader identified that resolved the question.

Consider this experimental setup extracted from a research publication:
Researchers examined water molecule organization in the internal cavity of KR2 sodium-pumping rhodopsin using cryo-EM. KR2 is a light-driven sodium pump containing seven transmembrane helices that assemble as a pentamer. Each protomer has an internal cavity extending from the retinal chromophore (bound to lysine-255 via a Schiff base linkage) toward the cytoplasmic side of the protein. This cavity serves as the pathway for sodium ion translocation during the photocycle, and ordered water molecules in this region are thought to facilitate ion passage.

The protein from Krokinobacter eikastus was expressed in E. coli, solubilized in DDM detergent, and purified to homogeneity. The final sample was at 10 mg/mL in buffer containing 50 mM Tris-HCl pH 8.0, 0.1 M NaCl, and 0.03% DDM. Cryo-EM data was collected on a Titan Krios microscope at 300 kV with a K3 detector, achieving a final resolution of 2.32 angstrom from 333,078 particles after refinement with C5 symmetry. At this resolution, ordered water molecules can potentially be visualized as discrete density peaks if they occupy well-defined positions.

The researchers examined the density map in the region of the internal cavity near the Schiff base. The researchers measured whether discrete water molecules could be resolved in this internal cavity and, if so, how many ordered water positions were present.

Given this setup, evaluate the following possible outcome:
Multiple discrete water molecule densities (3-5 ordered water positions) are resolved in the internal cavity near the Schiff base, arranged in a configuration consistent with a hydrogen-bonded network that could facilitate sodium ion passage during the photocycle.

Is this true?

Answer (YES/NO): YES